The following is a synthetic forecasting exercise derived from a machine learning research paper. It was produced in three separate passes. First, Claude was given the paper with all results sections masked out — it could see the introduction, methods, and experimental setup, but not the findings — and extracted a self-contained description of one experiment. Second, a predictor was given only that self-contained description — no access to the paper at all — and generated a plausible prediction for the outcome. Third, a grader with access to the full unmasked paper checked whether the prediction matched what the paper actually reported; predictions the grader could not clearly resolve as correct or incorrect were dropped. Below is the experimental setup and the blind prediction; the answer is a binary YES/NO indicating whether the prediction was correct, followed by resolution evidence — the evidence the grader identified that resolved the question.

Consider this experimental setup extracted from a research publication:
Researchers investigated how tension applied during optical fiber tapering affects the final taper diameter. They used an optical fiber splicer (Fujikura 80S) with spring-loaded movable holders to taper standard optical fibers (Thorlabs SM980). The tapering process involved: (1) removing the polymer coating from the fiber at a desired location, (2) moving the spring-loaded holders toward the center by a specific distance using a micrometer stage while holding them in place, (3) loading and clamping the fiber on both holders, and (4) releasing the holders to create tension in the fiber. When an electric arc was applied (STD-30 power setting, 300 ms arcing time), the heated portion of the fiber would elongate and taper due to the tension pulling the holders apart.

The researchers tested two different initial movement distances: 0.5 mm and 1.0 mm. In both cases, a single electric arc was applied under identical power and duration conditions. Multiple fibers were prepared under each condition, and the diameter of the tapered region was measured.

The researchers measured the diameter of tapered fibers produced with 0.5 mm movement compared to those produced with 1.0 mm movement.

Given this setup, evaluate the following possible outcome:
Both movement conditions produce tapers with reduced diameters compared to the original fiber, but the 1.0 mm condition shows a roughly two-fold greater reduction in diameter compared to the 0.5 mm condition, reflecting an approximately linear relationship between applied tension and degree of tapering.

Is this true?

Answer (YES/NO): YES